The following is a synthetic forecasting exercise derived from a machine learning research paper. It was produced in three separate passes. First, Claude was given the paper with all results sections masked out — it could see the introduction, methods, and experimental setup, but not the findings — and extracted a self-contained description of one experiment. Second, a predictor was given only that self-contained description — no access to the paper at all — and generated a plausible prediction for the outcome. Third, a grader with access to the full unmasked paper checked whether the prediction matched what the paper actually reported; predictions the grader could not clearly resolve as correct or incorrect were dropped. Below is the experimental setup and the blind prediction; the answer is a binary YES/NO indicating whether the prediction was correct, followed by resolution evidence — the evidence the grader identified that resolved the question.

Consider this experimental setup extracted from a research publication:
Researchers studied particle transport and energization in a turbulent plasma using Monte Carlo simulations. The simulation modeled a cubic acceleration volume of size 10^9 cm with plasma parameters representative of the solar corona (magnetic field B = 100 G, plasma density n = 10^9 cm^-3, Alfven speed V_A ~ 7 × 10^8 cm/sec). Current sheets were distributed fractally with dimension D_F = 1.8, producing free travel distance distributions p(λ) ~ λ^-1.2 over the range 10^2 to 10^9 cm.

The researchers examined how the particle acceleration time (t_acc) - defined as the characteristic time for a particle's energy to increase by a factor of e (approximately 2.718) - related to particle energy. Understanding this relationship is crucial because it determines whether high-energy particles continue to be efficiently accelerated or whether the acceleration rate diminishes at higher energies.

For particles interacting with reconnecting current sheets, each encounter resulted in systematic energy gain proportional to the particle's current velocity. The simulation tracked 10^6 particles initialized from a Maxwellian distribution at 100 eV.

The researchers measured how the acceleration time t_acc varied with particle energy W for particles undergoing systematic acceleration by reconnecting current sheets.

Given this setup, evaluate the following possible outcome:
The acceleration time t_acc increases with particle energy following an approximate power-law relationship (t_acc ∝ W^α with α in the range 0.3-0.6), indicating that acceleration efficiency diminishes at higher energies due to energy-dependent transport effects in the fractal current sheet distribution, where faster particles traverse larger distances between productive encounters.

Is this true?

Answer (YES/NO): NO